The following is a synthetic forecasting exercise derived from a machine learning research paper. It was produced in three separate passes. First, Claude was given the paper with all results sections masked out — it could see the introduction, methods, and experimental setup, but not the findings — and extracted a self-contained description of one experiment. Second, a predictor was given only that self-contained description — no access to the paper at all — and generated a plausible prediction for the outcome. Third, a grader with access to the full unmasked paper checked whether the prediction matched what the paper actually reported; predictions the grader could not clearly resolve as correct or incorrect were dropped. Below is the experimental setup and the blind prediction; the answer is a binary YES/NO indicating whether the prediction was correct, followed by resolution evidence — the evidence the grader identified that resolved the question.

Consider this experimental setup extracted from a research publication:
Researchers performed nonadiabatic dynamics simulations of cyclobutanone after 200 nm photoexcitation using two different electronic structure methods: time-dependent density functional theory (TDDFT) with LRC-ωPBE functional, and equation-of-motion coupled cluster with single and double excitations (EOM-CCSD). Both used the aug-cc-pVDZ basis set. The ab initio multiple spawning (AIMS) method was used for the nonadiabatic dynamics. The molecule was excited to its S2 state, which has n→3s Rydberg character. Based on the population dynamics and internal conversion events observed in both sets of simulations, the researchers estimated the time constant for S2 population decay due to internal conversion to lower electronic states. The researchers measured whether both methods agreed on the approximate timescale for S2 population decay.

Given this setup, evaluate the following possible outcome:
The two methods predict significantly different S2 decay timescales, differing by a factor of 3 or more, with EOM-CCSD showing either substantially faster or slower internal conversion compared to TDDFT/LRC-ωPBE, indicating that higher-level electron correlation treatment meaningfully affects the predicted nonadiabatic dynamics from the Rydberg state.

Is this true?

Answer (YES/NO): NO